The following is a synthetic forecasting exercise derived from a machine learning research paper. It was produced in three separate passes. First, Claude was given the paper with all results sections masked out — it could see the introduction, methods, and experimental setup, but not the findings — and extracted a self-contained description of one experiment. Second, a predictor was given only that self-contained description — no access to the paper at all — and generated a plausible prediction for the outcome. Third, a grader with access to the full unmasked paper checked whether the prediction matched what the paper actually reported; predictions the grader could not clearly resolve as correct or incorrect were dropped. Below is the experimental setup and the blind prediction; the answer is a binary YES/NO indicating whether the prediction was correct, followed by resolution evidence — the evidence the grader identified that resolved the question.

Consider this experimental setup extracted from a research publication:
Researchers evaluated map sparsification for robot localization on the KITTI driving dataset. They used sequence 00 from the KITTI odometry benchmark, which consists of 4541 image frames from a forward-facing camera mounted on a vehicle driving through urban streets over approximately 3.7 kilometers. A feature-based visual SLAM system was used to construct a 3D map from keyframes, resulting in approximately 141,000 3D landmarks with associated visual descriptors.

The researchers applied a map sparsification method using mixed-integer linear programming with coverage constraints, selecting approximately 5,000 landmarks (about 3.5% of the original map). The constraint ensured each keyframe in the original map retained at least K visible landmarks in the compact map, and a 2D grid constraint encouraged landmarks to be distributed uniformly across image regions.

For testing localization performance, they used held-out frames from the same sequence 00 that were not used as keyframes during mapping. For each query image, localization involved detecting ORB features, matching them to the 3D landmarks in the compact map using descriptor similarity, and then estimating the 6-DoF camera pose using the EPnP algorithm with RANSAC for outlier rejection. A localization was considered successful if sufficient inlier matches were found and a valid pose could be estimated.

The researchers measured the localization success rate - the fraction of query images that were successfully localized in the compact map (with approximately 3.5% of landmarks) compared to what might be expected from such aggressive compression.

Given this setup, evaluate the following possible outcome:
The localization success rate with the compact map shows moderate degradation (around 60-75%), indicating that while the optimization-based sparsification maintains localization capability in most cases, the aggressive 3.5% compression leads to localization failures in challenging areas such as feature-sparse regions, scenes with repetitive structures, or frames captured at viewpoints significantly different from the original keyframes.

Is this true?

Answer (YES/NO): NO